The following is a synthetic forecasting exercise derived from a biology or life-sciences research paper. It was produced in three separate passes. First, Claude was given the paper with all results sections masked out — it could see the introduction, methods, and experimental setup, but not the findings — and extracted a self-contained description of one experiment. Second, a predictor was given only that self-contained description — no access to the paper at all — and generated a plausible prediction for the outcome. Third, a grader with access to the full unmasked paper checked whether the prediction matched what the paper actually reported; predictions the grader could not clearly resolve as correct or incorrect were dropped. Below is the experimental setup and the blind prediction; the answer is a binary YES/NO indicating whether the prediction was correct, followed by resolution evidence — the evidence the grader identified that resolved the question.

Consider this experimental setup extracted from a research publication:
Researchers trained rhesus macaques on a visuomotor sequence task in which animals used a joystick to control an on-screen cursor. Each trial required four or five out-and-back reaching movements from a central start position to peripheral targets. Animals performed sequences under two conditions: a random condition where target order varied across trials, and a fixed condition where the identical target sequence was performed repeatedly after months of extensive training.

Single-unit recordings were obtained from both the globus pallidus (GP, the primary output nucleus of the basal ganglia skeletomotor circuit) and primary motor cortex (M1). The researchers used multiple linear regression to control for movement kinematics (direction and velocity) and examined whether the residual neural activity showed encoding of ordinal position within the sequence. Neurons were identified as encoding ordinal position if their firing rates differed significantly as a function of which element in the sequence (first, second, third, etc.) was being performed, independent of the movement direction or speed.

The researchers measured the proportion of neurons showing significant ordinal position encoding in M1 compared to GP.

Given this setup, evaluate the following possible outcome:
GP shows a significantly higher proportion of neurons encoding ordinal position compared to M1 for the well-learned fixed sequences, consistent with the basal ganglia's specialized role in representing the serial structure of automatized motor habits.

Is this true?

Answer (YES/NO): NO